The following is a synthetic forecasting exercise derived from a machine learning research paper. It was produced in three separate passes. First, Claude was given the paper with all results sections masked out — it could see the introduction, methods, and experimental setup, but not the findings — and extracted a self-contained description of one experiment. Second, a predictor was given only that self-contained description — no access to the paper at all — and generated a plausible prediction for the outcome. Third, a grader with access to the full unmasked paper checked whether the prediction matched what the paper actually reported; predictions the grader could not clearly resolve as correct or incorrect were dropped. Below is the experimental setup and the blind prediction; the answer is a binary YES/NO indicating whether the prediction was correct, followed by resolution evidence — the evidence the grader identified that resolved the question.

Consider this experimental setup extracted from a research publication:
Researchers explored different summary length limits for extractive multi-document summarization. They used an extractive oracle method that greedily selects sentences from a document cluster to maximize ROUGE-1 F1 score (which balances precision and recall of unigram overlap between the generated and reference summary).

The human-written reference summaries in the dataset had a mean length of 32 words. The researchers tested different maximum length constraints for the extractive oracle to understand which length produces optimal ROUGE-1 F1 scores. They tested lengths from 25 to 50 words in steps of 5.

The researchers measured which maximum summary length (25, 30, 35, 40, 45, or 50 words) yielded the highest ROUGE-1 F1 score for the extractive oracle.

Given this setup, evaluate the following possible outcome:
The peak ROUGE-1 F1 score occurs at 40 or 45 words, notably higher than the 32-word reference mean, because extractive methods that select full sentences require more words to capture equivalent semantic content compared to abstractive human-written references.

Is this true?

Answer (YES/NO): YES